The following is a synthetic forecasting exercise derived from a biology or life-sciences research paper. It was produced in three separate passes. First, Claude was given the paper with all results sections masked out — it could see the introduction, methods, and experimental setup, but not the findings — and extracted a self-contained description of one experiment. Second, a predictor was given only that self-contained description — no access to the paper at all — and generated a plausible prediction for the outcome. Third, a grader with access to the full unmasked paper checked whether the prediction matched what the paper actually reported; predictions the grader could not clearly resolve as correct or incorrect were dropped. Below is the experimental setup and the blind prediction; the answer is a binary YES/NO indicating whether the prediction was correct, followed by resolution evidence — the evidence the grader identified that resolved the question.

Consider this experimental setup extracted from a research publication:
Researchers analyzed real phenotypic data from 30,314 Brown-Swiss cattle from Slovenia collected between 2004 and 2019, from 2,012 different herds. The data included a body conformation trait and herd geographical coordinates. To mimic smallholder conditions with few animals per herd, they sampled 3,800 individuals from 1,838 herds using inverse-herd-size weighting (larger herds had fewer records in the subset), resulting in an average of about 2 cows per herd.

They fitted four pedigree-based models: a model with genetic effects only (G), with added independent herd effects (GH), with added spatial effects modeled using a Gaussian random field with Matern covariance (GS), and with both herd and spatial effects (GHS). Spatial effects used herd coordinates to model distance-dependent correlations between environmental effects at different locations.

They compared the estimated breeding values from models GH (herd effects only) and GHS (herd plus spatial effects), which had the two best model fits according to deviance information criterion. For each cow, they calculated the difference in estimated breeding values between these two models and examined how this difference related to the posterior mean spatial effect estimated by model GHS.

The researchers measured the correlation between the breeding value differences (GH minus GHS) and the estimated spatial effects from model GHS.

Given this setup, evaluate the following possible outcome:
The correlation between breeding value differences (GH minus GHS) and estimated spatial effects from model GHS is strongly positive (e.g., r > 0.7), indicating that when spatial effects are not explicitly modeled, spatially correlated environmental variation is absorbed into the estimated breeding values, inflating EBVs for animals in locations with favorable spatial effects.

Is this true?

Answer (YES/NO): NO